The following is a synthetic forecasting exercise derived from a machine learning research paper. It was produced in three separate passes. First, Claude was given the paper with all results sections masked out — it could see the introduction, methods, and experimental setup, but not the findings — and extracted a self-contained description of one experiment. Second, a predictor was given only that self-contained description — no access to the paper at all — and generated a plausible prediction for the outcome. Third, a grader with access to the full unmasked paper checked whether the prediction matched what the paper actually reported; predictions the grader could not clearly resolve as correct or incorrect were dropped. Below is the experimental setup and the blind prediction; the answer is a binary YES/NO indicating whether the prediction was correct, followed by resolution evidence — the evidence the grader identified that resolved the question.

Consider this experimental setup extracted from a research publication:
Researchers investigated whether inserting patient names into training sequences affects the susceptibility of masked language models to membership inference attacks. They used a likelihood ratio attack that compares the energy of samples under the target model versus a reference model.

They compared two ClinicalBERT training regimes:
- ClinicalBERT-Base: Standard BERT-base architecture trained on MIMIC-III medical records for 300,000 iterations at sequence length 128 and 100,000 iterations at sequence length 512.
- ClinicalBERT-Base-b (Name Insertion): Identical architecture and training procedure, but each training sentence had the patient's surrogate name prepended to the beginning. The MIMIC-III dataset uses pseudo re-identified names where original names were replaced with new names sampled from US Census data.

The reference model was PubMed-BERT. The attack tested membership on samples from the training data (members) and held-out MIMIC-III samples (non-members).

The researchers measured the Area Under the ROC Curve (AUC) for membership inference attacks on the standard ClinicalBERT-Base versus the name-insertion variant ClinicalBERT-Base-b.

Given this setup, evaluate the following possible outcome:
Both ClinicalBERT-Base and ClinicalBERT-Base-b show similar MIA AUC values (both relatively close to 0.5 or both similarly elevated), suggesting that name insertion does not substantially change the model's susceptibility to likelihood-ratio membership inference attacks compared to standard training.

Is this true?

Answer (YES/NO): NO